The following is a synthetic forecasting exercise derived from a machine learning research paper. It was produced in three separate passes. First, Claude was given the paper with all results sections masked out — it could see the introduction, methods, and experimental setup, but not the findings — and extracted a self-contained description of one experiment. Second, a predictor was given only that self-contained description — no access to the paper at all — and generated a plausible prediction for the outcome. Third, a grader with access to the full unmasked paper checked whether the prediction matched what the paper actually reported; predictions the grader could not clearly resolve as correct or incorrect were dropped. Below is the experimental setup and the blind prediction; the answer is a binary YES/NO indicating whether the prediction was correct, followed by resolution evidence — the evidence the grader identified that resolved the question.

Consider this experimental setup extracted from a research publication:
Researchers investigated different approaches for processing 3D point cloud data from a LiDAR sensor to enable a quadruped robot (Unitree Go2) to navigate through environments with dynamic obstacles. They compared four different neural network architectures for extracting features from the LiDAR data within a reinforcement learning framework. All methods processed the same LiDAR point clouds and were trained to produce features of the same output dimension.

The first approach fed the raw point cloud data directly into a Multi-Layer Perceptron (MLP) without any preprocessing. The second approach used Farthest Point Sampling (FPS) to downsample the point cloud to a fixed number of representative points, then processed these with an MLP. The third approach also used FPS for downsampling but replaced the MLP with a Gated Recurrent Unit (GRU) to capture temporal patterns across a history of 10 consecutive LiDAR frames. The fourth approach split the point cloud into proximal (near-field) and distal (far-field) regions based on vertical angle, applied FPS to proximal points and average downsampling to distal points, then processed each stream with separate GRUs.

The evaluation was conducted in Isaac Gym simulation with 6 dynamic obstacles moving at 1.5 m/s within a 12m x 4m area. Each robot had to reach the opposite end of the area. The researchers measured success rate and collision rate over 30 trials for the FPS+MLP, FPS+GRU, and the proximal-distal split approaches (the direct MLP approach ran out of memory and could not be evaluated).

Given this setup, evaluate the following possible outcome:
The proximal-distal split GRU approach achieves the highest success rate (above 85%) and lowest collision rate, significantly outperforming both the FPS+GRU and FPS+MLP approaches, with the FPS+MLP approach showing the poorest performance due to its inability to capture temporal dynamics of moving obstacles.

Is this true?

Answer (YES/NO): NO